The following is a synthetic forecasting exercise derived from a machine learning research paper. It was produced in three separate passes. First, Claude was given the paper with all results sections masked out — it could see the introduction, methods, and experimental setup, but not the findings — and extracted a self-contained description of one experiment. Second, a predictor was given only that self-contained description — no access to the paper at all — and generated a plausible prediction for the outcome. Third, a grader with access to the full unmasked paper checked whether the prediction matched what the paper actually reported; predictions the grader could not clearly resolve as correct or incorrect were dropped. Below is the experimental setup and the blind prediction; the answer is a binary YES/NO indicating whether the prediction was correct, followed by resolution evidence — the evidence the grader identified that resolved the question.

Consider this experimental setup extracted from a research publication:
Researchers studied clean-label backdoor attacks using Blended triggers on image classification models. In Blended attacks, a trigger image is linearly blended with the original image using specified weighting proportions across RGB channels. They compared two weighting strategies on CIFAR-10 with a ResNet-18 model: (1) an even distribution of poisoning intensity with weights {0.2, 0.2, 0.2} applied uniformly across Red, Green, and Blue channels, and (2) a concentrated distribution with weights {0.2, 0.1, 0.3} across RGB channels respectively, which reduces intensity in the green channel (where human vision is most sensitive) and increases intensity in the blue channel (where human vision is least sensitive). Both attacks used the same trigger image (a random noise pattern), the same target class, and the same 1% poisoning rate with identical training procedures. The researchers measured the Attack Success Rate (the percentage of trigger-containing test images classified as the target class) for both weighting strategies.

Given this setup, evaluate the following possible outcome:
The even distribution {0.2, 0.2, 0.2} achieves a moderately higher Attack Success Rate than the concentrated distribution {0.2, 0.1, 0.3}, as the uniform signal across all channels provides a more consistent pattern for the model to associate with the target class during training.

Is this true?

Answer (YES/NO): NO